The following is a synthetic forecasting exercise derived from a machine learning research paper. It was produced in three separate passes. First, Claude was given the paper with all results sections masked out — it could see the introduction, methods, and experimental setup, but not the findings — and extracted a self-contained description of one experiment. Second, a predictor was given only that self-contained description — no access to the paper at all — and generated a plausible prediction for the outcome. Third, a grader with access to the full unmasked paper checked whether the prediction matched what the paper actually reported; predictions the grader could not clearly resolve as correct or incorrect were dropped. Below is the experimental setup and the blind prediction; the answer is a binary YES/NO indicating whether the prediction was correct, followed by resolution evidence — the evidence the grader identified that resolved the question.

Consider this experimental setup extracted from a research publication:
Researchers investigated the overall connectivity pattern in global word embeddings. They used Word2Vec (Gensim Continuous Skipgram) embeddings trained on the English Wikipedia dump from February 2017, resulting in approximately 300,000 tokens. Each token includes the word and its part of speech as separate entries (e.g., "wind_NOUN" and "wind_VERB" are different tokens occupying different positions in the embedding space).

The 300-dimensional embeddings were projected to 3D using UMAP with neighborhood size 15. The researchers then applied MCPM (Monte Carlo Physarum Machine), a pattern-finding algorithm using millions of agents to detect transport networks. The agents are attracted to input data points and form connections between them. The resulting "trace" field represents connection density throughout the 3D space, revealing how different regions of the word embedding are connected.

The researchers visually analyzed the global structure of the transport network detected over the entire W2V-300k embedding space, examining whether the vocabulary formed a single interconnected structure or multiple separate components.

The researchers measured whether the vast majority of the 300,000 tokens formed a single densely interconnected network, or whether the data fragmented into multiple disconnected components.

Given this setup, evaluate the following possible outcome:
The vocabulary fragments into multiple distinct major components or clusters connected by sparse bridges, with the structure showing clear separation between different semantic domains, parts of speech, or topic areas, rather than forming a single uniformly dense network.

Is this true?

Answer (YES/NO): NO